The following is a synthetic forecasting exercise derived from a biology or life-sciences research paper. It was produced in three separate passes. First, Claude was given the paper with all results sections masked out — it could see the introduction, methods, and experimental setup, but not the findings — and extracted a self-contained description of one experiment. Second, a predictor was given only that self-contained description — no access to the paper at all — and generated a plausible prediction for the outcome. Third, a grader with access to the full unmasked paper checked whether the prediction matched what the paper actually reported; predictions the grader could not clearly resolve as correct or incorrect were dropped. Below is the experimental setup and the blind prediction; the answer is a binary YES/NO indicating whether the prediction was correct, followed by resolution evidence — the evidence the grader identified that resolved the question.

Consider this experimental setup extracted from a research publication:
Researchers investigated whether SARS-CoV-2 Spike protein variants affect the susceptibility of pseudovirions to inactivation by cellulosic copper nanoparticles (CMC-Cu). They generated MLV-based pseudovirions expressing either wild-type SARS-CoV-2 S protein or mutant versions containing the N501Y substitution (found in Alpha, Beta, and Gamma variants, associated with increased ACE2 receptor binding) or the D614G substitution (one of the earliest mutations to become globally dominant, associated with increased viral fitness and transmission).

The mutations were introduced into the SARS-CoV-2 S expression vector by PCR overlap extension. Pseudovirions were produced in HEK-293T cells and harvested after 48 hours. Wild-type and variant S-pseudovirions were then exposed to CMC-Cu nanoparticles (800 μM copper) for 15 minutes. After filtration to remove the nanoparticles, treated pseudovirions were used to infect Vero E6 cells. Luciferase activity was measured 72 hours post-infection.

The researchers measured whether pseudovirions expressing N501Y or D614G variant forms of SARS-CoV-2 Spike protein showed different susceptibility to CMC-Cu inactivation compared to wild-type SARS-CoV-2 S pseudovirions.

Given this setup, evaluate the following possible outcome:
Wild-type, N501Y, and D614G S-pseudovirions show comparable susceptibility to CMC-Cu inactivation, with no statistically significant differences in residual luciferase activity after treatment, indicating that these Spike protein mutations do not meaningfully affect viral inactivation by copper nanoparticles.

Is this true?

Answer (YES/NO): YES